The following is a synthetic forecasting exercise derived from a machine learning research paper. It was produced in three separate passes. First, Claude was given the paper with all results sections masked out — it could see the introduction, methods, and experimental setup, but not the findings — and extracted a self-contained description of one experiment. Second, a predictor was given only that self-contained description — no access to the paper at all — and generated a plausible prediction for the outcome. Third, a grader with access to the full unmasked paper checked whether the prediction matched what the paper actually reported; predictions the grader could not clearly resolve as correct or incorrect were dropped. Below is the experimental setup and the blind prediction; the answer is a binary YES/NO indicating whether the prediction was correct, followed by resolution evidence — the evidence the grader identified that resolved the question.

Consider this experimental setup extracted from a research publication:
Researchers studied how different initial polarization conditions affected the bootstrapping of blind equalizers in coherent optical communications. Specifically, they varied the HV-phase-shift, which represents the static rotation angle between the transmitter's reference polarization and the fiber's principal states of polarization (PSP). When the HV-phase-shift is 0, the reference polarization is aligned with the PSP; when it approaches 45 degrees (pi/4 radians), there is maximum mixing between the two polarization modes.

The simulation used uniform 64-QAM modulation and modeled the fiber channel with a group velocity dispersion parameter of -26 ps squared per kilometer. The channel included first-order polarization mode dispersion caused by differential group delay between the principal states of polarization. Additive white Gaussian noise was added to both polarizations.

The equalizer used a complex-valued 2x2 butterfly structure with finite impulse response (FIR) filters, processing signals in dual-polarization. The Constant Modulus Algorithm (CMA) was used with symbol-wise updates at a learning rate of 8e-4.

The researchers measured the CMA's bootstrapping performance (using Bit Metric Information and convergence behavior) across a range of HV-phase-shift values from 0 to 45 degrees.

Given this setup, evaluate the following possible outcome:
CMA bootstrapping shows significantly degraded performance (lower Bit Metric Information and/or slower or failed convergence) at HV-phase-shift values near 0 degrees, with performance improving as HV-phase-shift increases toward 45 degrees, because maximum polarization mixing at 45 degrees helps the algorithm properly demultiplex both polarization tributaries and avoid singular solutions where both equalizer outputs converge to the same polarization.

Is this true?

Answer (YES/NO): NO